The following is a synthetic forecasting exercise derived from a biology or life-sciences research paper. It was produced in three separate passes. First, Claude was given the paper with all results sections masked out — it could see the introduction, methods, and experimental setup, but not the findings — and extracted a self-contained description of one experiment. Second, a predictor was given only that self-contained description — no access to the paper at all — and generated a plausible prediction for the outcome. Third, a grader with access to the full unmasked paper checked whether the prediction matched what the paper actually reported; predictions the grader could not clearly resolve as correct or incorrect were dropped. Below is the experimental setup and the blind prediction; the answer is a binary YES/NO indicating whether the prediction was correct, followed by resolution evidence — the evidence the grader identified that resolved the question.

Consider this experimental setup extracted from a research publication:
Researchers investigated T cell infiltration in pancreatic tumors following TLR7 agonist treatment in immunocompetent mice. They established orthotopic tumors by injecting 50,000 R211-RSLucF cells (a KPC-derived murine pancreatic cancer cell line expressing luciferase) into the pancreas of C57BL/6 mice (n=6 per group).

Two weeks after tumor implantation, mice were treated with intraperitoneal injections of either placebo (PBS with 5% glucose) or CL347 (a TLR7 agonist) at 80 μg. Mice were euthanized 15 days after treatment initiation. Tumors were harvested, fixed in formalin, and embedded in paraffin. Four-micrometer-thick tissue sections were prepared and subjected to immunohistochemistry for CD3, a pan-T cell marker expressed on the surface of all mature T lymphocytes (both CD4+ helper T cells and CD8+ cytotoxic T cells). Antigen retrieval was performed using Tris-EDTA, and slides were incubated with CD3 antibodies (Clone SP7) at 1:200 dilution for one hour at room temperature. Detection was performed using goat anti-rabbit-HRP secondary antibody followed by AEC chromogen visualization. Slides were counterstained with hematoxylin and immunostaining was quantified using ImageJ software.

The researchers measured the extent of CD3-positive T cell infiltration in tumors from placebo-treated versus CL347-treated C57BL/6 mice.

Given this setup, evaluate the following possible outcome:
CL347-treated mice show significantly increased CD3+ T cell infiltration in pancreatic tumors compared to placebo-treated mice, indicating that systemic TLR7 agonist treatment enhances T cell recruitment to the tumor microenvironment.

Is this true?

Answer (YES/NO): NO